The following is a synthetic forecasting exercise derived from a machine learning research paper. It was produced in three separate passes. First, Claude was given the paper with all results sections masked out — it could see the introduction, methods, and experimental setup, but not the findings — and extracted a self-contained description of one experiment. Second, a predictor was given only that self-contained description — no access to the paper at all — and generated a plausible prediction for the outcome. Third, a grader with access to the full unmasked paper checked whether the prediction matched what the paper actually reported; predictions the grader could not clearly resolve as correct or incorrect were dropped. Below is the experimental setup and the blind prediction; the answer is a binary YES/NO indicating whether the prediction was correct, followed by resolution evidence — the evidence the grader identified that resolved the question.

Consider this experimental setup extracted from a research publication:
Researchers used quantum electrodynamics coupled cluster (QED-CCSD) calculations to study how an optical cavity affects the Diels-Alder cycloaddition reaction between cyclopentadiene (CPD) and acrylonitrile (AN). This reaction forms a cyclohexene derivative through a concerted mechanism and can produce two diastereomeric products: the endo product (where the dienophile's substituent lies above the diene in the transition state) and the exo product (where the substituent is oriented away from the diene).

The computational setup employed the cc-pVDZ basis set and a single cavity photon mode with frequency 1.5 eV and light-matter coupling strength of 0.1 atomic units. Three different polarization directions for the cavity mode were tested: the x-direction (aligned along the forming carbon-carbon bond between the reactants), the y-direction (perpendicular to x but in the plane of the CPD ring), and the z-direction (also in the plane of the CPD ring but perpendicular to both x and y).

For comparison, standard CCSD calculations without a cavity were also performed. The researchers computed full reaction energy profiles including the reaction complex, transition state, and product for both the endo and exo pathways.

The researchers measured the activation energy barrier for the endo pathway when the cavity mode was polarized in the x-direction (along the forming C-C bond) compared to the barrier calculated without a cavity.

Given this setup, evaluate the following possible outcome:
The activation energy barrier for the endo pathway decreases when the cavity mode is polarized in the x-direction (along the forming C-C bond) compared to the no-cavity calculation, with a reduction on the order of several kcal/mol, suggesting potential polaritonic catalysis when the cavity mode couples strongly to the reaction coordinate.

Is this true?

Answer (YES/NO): NO